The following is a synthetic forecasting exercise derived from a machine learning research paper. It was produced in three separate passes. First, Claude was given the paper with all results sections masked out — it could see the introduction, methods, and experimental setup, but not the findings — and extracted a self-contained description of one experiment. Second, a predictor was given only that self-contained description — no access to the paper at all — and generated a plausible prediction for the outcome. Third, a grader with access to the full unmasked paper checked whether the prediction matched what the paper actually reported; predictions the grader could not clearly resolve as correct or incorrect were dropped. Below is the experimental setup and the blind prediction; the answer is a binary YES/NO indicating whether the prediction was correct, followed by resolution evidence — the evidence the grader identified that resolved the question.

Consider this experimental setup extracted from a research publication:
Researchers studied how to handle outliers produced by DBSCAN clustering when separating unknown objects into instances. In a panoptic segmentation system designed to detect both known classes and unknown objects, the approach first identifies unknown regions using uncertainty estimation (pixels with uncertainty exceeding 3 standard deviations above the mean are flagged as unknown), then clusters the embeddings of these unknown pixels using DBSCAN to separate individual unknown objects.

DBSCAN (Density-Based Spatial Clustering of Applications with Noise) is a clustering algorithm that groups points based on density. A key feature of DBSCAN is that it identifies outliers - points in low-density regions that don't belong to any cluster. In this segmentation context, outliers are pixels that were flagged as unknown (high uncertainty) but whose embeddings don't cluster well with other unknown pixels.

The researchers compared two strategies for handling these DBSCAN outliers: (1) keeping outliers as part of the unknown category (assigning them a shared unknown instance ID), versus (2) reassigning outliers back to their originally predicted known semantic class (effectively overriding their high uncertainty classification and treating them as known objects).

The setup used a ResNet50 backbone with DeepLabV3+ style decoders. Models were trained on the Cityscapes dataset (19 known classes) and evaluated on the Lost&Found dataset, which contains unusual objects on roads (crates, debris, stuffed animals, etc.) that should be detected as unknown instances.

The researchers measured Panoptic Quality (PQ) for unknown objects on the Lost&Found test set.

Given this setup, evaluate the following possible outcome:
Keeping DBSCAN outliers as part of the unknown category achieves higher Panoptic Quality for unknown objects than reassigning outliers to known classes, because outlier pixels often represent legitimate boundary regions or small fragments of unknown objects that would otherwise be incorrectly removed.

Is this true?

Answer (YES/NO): NO